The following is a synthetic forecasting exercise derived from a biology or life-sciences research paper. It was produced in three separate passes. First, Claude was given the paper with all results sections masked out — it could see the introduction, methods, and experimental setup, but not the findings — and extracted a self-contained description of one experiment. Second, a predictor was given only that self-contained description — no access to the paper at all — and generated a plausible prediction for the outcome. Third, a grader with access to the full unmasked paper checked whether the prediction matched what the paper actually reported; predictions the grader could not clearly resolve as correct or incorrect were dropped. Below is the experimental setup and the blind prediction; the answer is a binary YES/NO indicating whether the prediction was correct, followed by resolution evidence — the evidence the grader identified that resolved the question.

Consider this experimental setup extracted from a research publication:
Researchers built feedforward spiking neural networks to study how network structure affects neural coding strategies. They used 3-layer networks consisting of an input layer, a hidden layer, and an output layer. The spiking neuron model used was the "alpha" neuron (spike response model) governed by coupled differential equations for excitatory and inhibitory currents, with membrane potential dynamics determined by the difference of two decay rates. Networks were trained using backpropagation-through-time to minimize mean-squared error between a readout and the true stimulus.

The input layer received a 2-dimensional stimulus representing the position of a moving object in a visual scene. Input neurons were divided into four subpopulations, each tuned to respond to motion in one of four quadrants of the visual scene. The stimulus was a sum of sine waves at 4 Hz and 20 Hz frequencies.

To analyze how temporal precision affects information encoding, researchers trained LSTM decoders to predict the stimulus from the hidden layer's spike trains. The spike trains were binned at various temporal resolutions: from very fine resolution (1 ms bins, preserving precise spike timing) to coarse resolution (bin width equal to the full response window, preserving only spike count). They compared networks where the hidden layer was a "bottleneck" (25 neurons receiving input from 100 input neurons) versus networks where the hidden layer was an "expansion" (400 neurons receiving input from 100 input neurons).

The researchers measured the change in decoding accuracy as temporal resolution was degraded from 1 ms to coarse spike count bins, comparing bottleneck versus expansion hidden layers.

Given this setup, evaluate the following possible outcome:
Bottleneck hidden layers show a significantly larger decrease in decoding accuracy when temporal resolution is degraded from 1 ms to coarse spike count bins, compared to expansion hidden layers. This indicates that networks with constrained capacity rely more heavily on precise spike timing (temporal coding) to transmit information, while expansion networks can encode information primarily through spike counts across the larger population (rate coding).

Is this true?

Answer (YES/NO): YES